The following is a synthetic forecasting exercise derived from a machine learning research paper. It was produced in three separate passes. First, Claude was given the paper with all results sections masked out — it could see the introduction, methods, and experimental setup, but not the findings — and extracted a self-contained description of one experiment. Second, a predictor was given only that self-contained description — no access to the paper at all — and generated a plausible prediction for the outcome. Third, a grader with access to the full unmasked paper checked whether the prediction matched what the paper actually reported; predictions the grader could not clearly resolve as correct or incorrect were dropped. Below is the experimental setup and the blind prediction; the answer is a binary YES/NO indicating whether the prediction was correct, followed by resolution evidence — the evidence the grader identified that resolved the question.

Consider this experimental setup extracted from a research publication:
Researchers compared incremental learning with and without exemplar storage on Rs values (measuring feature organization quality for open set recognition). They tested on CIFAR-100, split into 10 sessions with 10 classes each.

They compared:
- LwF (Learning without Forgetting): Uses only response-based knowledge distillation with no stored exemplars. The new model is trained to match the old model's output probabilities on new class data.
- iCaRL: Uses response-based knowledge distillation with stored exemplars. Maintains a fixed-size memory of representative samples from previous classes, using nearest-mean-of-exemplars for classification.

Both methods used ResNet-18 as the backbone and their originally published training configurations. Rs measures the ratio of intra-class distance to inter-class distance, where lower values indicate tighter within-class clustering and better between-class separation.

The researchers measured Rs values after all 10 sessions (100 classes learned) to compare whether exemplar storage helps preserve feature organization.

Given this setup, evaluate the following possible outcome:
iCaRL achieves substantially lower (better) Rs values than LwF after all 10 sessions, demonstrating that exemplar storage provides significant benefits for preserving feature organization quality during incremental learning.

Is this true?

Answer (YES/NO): NO